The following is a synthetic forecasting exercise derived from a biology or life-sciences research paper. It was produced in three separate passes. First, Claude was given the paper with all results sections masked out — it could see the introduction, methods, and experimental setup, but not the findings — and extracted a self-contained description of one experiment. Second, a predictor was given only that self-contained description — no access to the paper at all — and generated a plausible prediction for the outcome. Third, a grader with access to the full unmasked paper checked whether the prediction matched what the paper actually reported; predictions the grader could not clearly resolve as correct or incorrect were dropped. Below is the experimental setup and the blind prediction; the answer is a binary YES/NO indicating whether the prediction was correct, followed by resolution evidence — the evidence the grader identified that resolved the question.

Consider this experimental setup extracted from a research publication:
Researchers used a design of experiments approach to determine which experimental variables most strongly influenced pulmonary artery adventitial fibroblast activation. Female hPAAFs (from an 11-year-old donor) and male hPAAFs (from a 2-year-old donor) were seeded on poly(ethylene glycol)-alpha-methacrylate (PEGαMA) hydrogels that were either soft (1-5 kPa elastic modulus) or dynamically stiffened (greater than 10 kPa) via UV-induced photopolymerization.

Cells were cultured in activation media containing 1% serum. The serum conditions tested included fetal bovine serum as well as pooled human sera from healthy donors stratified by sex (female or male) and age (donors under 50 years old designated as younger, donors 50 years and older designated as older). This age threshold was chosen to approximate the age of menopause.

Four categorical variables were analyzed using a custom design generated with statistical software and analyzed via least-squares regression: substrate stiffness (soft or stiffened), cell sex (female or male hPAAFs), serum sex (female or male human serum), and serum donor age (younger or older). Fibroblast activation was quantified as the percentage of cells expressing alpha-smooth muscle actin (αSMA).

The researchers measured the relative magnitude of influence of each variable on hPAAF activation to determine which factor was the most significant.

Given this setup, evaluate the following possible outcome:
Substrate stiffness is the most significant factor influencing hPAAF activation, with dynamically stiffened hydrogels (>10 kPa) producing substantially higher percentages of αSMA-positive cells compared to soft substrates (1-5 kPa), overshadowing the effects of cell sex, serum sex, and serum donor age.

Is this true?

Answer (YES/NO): YES